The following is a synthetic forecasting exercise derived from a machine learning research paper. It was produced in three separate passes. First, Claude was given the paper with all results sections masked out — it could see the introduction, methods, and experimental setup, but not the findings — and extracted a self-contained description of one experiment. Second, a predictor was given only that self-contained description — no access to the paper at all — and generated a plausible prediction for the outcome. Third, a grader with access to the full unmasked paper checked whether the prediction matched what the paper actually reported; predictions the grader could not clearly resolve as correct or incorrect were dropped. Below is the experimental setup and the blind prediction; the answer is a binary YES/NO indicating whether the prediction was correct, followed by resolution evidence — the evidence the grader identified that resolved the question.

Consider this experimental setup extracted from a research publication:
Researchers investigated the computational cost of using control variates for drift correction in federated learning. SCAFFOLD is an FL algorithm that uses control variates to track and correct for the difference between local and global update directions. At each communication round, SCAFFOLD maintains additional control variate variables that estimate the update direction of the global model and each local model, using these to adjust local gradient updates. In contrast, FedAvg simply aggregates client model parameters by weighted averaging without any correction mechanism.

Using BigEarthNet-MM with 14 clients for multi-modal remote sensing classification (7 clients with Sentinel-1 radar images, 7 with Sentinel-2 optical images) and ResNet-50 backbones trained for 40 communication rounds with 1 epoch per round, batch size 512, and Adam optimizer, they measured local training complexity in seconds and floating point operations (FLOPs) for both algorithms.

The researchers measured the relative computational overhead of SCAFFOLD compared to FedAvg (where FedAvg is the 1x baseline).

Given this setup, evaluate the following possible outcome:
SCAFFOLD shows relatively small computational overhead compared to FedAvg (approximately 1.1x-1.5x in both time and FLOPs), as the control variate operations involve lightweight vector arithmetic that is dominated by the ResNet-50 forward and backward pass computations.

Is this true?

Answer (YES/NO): NO